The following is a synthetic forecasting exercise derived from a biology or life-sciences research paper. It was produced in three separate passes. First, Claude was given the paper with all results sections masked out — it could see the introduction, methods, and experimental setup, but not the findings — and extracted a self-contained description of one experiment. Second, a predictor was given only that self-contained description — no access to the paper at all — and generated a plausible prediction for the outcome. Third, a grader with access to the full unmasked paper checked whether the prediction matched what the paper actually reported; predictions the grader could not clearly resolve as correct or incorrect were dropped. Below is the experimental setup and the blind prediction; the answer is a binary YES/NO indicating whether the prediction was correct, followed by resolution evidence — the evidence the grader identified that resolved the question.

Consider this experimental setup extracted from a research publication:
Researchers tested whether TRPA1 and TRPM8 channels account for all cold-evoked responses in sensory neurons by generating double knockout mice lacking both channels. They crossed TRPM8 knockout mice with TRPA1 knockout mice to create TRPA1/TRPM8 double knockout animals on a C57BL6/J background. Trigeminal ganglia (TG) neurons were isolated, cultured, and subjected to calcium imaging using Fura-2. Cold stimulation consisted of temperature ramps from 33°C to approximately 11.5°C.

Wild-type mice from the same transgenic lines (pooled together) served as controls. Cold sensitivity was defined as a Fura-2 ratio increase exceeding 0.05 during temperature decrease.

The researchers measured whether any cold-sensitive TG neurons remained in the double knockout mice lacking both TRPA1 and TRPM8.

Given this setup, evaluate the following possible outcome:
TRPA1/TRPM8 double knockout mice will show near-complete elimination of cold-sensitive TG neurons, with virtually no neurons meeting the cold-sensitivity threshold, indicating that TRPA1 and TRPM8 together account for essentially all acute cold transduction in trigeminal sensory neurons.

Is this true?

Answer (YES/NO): NO